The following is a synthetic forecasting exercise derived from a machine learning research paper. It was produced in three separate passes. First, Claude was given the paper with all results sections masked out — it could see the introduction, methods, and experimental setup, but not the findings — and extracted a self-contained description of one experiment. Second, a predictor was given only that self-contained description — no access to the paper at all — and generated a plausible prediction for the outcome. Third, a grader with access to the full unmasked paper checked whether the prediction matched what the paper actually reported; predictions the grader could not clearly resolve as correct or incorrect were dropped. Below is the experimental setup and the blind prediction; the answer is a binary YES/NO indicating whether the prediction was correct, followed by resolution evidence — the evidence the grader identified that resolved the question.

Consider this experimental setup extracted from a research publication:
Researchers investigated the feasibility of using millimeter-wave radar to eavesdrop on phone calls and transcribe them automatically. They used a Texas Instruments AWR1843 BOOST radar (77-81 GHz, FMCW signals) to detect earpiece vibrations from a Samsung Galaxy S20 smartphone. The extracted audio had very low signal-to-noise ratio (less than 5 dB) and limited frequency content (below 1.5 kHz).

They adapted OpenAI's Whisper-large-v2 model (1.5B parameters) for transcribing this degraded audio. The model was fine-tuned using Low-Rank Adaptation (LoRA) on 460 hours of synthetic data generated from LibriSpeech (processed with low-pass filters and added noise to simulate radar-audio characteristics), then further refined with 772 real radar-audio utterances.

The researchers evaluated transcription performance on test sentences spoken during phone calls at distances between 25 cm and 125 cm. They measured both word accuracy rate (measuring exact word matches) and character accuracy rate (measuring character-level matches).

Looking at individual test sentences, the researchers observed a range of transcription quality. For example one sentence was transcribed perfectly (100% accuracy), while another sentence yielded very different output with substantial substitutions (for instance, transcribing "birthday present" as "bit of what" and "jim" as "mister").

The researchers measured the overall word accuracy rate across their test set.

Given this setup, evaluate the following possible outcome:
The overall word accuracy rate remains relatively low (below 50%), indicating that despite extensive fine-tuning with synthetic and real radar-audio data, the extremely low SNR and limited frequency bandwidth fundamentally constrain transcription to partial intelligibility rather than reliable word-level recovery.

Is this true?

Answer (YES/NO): YES